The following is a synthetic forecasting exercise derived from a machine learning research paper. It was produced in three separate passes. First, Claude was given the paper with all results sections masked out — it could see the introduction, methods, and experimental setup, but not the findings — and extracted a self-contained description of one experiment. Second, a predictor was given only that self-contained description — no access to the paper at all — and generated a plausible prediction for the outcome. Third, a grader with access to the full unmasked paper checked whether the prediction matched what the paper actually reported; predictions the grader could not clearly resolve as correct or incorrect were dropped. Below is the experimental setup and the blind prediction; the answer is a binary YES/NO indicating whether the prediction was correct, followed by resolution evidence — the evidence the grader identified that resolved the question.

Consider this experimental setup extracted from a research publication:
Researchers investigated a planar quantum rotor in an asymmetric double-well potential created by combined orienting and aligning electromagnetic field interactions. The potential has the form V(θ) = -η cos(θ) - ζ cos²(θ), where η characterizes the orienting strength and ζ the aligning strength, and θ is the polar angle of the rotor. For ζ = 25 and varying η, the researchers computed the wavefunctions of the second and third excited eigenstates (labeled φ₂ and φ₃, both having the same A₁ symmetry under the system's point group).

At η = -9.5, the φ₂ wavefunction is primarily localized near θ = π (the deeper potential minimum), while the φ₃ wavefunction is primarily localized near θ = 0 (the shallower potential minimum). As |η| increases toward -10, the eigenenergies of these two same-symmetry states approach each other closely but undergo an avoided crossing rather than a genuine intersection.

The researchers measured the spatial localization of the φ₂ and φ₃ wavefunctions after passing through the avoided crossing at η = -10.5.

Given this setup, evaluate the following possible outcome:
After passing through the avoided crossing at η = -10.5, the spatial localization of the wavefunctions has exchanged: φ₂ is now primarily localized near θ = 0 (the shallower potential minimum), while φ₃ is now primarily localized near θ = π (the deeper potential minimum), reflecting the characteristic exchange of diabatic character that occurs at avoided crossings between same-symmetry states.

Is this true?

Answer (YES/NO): YES